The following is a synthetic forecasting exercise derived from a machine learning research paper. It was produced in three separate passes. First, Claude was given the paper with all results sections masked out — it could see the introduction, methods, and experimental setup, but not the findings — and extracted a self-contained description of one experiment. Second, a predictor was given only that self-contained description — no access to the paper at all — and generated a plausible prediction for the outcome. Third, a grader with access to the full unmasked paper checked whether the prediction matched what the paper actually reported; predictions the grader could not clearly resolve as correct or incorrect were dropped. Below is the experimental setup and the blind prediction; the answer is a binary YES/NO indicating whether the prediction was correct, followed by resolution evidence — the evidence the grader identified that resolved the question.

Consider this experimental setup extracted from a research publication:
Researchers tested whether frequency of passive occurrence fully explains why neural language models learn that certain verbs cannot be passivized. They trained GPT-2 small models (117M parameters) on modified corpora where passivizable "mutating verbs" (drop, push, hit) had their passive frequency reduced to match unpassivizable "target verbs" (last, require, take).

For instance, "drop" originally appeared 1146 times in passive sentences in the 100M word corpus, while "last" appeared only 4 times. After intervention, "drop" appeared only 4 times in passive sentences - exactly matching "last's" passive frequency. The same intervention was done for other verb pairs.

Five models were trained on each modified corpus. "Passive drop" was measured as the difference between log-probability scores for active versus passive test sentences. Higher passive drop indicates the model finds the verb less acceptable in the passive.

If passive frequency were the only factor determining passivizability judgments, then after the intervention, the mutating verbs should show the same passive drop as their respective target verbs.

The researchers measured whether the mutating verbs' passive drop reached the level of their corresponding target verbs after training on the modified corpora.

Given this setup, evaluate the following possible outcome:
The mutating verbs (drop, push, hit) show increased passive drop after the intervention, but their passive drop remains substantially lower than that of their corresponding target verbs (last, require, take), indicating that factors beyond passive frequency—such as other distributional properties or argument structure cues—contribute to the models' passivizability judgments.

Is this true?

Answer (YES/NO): YES